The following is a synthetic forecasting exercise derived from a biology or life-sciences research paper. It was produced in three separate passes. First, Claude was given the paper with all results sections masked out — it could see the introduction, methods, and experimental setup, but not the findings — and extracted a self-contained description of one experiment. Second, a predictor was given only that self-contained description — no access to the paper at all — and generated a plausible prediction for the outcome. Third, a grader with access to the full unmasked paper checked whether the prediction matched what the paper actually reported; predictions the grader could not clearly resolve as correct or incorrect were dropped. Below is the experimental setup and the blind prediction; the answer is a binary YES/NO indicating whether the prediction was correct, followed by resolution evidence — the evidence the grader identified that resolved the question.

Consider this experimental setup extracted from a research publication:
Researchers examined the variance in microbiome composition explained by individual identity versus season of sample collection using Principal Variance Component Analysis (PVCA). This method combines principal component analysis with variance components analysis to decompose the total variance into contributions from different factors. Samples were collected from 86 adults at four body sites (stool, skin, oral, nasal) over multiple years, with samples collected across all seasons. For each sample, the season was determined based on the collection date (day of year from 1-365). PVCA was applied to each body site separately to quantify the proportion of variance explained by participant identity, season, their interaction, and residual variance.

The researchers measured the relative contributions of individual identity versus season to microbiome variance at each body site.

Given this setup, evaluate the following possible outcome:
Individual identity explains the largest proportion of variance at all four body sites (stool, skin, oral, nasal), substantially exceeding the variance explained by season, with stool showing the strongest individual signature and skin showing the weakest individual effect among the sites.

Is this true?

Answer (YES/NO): YES